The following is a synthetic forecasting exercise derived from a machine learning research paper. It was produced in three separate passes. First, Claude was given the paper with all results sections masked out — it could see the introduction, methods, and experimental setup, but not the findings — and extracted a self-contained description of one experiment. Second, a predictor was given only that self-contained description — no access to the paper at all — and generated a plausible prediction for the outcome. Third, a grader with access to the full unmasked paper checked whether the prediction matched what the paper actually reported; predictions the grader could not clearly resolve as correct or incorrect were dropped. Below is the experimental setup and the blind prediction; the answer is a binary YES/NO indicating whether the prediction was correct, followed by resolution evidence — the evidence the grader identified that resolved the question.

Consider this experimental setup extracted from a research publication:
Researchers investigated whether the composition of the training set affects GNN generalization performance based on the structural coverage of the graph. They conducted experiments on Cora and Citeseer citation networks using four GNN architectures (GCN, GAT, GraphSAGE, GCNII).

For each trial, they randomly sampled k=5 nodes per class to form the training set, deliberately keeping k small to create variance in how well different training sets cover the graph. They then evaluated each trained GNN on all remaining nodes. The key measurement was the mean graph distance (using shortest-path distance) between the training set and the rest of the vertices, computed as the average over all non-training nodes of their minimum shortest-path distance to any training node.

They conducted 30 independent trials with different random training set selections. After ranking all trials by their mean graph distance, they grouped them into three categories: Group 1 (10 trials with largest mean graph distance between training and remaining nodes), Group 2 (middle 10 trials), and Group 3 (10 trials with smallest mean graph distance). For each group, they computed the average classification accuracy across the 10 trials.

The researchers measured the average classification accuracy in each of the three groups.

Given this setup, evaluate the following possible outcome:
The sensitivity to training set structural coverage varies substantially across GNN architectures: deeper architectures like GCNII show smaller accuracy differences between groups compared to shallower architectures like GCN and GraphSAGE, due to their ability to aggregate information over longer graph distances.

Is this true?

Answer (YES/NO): NO